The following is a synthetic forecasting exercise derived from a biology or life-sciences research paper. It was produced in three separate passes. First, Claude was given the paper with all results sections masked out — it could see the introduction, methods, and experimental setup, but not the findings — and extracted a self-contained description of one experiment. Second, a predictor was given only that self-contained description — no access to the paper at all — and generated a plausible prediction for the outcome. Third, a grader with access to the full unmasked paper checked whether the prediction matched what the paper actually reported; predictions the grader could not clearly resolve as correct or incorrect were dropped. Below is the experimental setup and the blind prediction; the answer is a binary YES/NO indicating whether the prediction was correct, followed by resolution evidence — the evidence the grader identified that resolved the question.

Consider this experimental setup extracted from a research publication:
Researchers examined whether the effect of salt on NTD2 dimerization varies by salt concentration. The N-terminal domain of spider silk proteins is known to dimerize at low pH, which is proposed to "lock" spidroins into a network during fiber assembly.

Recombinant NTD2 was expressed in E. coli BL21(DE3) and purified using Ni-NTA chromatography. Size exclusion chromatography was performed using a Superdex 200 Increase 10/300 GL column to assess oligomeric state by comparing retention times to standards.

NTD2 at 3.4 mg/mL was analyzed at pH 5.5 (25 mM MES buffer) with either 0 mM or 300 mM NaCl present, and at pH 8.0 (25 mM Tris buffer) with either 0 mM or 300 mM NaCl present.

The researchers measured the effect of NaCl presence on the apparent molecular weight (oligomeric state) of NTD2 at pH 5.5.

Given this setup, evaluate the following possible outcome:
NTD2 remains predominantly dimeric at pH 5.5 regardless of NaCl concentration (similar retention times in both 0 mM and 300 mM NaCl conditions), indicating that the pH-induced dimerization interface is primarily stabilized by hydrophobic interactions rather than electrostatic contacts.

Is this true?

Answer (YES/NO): NO